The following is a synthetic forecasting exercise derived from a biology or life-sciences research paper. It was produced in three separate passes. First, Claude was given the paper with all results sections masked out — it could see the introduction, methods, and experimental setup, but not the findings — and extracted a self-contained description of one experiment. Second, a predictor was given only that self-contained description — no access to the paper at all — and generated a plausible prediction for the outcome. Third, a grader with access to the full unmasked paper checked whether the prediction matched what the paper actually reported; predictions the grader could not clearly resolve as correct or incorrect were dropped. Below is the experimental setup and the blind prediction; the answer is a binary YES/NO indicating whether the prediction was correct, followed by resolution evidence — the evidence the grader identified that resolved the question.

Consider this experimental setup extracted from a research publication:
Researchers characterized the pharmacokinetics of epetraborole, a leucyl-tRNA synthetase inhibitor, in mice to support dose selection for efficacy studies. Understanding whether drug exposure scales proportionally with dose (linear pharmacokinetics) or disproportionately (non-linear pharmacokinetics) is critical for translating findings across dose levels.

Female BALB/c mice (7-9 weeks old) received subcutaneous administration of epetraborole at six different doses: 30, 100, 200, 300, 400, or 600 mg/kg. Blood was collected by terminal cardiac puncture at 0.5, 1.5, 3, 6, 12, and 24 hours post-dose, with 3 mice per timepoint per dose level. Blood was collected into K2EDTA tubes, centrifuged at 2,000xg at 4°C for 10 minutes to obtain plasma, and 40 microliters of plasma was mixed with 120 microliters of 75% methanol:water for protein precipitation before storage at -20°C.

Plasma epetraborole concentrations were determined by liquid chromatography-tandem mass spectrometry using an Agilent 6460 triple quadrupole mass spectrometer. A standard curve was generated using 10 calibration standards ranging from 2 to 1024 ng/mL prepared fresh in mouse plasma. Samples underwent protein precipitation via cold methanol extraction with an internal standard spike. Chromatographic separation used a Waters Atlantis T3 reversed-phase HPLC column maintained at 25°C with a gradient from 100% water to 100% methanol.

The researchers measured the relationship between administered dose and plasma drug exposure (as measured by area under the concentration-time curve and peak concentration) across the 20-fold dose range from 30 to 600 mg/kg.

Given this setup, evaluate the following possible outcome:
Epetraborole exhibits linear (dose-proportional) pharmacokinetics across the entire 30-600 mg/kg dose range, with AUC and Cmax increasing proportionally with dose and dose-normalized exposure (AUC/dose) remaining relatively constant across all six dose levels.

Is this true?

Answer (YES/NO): NO